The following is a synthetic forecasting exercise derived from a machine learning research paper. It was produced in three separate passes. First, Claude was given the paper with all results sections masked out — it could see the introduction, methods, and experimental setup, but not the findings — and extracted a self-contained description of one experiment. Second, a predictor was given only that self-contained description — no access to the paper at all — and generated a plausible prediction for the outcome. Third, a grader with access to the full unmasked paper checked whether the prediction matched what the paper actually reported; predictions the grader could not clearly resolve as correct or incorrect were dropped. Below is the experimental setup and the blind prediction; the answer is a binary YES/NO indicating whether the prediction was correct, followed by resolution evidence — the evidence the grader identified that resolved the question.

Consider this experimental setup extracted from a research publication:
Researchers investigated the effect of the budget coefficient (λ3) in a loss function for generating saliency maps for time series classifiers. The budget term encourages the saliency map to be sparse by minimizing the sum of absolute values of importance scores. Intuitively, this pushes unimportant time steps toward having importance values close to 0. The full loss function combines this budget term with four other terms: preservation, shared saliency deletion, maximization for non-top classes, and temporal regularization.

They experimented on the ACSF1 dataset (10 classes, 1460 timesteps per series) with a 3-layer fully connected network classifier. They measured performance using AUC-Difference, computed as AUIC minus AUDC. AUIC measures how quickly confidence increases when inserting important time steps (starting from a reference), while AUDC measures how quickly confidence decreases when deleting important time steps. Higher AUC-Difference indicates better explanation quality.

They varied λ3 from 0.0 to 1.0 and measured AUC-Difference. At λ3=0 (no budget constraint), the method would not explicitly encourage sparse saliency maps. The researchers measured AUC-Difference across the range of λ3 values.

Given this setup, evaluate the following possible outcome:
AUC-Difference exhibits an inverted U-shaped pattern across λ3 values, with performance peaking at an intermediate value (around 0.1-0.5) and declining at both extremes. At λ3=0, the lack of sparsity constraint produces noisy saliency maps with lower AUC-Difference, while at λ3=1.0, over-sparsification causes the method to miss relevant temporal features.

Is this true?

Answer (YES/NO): YES